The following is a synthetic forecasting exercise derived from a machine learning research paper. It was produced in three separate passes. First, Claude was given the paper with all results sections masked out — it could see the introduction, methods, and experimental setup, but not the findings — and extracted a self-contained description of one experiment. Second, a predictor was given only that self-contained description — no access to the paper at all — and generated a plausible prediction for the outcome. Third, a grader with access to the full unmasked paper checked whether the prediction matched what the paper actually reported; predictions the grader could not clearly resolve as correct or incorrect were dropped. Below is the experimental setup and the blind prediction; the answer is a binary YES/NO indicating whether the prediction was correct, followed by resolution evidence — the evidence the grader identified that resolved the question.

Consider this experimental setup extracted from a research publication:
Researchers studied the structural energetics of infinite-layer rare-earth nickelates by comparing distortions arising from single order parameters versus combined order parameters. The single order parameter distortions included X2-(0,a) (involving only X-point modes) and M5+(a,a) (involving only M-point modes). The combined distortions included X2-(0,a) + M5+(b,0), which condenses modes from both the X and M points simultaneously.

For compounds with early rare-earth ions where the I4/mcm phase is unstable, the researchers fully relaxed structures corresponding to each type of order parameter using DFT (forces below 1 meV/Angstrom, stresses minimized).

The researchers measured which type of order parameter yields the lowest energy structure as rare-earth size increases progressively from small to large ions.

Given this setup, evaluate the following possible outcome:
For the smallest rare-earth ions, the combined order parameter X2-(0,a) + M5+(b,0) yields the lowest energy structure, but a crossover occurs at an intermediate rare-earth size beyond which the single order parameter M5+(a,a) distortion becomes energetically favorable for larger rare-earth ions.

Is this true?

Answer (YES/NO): NO